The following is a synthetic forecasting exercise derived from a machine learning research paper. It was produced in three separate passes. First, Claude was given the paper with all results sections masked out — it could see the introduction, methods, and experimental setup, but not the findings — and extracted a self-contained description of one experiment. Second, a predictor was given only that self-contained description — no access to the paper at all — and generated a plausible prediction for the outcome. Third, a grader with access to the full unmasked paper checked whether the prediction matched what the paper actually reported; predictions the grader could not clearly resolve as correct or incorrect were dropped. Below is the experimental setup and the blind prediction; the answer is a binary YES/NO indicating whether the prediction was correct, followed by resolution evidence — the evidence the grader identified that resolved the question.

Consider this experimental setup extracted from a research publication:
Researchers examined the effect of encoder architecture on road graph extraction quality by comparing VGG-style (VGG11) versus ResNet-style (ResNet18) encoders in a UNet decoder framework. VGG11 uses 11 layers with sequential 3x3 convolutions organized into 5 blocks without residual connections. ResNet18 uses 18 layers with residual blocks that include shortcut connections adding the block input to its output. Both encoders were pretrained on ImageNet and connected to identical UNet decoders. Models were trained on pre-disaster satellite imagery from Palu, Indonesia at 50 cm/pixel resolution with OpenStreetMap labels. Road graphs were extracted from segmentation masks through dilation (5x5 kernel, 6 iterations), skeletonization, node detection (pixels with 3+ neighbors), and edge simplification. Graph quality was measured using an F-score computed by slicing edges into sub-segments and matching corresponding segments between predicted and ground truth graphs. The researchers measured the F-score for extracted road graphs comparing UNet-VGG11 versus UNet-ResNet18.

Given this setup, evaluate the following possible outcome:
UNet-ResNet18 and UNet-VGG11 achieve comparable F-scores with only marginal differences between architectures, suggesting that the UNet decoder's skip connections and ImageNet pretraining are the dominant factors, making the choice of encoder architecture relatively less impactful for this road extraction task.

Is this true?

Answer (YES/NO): YES